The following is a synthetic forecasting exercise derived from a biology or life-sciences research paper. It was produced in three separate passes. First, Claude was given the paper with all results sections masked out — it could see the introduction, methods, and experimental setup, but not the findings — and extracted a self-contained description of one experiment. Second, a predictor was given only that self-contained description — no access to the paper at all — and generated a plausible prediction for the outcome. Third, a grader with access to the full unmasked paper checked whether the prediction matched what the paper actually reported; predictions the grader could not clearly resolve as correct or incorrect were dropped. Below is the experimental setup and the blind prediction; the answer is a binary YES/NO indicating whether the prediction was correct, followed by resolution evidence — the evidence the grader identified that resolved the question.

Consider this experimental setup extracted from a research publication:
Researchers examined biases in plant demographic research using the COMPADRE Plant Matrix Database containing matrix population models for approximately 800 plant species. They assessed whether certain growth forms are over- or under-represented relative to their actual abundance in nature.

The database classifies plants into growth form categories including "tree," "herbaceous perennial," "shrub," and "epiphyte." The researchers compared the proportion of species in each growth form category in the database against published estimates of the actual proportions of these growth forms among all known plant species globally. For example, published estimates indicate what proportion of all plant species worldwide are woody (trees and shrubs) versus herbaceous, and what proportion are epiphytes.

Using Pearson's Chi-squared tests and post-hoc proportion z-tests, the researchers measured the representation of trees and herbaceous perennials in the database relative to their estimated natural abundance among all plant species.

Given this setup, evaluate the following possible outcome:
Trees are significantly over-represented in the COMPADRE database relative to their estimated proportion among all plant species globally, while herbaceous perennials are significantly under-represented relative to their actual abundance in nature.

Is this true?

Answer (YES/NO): NO